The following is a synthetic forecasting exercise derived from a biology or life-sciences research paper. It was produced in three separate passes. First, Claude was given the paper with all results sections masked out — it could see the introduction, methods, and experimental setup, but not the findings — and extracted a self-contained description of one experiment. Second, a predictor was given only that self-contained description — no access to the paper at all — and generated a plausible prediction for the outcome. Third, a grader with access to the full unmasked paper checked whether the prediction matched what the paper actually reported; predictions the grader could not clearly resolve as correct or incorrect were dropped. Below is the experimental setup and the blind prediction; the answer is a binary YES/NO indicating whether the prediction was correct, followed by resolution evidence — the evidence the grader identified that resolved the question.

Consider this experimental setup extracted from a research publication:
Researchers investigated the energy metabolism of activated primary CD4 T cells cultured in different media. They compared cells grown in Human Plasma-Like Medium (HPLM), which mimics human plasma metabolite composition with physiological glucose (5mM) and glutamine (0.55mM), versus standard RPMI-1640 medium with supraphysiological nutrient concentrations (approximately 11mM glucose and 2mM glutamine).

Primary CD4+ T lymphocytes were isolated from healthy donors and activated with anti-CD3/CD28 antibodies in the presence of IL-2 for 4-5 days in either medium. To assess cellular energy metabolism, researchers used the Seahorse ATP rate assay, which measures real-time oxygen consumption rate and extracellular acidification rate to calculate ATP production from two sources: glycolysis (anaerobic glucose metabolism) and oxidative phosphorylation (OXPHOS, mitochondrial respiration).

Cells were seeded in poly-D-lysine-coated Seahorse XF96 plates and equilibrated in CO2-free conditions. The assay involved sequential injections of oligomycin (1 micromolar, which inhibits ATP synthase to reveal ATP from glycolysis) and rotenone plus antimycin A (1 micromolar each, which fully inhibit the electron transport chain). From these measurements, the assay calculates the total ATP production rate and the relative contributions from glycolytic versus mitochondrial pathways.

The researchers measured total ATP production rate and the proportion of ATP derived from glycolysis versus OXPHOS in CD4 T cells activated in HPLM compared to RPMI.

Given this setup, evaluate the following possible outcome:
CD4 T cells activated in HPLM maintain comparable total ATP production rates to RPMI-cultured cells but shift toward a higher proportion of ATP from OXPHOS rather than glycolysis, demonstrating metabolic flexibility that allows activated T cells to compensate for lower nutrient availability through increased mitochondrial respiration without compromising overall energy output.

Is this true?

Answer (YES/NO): NO